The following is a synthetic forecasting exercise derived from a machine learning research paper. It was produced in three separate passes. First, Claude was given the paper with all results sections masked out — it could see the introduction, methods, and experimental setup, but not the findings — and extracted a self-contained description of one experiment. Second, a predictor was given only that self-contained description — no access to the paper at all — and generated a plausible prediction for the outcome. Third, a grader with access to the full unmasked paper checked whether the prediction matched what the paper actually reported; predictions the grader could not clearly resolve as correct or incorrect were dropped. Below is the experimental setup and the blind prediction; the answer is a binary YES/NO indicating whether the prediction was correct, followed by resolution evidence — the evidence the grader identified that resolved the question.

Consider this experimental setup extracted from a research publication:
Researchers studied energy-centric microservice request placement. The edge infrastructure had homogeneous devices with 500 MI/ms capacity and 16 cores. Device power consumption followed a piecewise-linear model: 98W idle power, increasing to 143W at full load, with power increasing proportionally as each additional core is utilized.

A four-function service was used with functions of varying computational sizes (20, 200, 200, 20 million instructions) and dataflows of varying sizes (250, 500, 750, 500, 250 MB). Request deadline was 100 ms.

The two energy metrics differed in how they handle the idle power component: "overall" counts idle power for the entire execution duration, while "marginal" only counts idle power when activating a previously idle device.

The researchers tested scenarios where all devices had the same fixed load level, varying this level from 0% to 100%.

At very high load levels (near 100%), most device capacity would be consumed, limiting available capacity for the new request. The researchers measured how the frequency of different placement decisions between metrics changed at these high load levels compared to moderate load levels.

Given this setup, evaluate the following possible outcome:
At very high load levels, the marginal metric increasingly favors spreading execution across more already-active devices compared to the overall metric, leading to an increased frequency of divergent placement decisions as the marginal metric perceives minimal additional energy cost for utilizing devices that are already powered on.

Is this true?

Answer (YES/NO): NO